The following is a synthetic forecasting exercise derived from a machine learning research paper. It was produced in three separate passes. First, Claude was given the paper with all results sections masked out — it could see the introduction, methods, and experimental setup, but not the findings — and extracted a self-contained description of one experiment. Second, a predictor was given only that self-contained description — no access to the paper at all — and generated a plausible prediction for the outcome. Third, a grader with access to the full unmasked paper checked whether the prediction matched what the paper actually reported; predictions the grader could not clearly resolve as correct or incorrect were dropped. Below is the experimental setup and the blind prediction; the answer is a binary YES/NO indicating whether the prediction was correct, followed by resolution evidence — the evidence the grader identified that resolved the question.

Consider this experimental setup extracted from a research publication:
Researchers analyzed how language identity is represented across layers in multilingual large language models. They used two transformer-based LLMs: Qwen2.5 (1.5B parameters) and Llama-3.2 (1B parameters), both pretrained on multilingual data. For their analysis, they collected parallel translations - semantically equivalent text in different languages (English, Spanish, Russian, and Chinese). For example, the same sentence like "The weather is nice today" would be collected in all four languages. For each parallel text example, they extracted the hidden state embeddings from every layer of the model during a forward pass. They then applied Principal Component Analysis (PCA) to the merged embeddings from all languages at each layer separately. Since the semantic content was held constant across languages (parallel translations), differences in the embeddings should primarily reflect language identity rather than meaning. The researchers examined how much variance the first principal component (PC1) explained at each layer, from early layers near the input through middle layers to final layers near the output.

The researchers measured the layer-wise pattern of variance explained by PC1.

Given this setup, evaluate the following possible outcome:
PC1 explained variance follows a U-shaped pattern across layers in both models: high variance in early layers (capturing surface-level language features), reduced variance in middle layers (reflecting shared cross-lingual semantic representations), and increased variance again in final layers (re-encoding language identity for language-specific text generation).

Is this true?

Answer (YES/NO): NO